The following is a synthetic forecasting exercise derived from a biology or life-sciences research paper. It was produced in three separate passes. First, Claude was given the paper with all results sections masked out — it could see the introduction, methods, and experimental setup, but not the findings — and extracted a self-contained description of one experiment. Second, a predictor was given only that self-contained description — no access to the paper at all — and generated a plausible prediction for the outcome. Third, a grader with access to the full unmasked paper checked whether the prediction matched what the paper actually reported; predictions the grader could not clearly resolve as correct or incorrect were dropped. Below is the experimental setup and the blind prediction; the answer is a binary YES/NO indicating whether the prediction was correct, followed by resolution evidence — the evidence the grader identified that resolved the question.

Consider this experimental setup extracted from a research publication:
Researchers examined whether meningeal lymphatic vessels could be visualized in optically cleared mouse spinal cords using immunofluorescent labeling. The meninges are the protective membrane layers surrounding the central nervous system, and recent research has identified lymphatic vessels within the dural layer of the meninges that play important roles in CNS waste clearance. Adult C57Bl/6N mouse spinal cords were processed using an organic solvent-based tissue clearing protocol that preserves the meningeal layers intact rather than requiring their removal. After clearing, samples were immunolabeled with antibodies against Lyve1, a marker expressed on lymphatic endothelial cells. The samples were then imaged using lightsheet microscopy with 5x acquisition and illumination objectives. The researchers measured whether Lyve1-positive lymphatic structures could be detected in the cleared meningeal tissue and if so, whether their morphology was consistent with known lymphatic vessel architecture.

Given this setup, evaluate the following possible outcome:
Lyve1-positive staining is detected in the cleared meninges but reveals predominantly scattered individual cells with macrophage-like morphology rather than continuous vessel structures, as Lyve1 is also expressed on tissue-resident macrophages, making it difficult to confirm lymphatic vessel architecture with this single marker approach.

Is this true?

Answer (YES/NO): NO